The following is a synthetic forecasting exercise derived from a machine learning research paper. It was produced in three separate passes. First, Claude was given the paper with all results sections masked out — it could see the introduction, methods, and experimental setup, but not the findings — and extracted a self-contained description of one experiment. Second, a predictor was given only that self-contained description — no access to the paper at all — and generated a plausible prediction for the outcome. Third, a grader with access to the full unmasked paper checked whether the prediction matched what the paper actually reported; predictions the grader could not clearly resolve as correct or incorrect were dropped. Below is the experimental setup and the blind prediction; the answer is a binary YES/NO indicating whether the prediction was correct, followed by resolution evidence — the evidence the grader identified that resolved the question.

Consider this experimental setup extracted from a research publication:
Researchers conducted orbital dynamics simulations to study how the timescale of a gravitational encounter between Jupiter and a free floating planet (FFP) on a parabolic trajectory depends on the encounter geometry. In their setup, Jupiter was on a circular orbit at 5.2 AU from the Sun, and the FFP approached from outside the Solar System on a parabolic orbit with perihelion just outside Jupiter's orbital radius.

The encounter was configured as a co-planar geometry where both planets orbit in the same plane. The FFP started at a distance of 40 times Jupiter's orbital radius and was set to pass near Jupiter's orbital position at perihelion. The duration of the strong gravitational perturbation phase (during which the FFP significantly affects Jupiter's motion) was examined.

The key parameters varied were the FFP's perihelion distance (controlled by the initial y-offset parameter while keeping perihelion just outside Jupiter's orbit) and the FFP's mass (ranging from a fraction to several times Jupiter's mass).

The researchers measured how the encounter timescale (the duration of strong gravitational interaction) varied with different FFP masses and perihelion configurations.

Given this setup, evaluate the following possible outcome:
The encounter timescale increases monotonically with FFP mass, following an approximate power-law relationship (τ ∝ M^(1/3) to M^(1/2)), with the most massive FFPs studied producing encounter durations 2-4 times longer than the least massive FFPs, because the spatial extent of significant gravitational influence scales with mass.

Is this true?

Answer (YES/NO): NO